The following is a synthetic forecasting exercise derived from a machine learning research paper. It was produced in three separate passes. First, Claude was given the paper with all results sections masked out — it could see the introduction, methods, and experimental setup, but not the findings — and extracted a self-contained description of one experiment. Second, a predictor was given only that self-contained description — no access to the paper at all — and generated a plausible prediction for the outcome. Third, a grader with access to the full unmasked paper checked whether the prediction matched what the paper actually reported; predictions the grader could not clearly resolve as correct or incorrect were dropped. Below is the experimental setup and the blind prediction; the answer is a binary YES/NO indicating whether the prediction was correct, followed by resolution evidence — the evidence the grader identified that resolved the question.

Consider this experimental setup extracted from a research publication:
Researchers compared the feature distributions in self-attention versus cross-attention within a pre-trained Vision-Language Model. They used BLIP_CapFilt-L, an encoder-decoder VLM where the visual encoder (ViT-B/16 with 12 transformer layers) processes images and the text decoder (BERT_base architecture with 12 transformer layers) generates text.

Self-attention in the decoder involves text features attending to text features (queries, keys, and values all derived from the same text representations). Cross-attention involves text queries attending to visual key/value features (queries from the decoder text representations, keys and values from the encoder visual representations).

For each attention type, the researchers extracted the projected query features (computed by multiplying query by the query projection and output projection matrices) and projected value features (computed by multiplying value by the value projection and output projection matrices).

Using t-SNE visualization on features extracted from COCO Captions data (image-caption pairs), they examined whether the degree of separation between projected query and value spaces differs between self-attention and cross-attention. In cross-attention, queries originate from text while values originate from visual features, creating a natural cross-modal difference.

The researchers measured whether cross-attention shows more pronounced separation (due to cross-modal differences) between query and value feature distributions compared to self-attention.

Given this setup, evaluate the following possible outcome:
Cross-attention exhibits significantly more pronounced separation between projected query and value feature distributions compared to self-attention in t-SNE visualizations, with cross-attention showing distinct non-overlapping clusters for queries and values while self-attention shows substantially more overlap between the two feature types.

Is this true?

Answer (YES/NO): NO